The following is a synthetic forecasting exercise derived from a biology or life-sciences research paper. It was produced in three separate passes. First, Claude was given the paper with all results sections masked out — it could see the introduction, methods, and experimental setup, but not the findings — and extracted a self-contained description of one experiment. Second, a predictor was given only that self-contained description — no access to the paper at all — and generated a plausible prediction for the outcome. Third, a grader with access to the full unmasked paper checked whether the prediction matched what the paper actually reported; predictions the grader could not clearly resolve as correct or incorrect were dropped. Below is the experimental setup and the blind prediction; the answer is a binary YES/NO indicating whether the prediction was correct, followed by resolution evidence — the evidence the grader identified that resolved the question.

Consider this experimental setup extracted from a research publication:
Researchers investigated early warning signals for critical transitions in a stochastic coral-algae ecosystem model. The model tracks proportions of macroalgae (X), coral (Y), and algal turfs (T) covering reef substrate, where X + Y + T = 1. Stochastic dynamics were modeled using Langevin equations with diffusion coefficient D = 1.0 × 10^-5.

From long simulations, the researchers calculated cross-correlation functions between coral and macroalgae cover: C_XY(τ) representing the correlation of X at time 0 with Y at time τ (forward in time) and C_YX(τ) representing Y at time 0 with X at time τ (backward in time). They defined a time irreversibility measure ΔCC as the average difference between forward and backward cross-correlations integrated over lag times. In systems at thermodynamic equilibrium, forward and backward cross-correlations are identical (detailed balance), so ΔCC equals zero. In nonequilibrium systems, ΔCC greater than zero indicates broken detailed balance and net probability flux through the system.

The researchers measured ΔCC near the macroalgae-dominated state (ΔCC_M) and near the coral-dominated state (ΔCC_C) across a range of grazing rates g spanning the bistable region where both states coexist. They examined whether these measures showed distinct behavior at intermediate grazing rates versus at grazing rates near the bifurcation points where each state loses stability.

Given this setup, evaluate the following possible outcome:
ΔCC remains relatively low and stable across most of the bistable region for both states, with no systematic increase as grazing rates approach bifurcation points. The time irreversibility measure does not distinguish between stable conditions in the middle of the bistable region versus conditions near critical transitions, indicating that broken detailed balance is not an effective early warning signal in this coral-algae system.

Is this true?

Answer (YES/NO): NO